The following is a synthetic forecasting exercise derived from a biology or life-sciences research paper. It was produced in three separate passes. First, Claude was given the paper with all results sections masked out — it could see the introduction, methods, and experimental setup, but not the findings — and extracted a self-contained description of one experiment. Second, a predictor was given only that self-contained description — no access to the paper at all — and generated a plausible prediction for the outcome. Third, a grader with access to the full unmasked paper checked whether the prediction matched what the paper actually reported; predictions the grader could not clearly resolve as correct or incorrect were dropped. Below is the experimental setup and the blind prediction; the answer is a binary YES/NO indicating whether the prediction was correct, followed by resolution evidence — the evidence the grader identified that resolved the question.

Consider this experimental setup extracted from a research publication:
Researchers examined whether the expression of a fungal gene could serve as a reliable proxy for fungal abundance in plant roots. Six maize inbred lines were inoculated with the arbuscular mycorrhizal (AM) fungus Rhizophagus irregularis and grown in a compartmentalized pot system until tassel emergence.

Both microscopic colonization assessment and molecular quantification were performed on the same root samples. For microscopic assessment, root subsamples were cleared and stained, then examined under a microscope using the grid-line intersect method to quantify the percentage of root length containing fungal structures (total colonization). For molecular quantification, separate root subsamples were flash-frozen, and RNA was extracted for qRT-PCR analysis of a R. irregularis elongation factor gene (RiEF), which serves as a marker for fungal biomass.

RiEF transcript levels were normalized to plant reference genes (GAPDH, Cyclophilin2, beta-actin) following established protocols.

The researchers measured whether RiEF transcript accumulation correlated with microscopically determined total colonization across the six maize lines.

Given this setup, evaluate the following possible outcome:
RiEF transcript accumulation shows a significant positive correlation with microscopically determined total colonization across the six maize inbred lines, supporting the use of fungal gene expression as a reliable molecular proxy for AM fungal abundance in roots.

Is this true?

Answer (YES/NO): YES